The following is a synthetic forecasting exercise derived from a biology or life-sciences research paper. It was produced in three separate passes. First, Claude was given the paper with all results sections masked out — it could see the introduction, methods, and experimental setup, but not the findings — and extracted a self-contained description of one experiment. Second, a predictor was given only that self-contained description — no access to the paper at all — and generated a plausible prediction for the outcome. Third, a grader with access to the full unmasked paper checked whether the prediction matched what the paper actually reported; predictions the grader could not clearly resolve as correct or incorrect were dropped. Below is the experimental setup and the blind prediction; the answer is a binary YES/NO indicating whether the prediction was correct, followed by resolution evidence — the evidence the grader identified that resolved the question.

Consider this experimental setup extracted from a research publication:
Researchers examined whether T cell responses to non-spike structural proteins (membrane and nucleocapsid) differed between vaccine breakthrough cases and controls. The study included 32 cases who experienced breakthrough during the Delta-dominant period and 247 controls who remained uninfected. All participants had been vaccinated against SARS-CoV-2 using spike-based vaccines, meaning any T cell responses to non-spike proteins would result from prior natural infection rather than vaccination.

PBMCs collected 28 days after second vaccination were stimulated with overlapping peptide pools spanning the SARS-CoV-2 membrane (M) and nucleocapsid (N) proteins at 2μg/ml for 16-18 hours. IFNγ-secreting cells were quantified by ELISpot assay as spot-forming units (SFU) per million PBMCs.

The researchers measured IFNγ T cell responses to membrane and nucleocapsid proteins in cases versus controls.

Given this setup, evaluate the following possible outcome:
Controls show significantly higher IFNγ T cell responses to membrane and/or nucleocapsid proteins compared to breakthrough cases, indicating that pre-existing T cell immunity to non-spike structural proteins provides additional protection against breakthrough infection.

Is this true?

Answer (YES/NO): NO